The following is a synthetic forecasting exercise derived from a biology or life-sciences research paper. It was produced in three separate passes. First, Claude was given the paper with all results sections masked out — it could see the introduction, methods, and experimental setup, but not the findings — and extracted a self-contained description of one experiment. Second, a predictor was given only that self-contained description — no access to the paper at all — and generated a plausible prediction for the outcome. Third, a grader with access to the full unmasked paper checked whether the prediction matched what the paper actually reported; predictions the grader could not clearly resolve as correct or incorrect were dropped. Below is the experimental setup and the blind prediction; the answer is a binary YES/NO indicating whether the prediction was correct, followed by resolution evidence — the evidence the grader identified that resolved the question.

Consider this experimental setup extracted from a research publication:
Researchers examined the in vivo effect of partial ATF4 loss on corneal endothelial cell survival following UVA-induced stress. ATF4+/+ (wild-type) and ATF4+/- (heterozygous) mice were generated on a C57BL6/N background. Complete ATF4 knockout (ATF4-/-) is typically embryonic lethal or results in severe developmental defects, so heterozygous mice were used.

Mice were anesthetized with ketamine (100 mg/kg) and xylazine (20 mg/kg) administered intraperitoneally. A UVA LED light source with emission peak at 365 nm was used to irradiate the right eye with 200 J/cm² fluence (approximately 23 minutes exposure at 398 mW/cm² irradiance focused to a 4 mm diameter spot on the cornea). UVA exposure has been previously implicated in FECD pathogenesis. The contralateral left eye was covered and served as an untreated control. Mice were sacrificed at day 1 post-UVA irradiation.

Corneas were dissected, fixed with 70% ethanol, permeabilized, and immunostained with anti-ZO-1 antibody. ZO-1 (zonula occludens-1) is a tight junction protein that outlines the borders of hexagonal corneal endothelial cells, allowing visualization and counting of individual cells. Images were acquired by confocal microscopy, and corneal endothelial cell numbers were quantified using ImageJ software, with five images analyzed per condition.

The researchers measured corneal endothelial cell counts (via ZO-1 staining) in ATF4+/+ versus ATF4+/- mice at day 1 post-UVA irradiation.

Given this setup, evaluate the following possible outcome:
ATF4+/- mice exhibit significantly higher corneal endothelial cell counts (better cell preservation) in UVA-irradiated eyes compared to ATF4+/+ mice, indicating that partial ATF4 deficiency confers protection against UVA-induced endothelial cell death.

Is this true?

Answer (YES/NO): YES